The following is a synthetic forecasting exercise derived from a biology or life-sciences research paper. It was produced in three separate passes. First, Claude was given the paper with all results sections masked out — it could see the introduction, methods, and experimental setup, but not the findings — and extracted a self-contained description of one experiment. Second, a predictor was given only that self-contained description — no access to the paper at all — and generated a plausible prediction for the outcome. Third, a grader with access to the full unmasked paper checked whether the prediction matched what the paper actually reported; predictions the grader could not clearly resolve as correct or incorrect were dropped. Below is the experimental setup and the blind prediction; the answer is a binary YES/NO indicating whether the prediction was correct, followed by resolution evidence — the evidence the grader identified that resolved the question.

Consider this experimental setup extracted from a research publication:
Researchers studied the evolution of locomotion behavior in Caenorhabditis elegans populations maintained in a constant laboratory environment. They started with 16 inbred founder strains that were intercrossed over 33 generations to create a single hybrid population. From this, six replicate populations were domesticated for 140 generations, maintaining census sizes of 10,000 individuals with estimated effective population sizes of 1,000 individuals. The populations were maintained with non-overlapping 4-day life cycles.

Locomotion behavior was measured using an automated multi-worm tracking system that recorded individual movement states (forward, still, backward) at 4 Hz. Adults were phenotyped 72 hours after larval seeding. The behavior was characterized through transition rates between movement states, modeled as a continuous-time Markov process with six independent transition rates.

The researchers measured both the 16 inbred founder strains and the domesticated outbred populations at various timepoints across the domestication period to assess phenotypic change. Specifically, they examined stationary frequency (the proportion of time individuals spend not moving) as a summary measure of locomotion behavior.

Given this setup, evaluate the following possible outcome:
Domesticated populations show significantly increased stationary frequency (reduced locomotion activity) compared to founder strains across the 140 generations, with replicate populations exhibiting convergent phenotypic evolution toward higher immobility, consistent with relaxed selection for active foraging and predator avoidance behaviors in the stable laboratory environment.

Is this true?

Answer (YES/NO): NO